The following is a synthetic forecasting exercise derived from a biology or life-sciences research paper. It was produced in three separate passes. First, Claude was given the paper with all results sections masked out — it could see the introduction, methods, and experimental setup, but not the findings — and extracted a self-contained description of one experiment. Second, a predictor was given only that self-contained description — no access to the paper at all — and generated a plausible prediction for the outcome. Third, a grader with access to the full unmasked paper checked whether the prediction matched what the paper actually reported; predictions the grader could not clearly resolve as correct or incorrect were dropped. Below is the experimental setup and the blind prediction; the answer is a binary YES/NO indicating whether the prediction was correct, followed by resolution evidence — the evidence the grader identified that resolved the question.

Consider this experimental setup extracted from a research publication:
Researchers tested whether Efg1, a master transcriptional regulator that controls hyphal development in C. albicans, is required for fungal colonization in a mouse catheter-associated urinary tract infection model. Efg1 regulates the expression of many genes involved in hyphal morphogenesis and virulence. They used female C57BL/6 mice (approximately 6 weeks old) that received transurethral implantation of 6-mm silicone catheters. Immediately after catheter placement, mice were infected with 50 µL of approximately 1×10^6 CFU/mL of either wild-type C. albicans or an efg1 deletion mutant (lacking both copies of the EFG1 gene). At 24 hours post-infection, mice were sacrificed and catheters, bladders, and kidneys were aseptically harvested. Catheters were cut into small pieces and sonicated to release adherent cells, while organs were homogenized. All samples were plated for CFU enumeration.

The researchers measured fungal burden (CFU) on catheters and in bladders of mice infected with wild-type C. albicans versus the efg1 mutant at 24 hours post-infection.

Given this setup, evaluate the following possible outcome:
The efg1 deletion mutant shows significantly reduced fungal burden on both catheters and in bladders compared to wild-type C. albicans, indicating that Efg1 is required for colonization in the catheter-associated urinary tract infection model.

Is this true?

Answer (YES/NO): YES